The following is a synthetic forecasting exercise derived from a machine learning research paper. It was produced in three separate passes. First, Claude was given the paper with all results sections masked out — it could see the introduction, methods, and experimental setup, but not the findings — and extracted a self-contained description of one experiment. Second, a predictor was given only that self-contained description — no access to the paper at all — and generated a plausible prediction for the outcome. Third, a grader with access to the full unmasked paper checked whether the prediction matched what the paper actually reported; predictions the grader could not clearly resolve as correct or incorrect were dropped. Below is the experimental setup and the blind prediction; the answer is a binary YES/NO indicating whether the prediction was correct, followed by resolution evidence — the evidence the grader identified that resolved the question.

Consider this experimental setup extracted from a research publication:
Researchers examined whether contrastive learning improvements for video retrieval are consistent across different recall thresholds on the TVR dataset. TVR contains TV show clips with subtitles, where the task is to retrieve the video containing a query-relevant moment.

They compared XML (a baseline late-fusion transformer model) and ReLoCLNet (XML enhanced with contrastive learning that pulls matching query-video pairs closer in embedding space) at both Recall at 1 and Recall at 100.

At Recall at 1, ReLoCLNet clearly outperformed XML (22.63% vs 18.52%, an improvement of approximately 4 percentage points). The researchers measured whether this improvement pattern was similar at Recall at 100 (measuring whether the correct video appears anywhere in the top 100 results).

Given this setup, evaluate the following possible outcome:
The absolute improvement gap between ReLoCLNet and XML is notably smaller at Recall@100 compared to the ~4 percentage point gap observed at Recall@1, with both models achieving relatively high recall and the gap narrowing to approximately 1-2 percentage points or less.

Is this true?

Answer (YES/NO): YES